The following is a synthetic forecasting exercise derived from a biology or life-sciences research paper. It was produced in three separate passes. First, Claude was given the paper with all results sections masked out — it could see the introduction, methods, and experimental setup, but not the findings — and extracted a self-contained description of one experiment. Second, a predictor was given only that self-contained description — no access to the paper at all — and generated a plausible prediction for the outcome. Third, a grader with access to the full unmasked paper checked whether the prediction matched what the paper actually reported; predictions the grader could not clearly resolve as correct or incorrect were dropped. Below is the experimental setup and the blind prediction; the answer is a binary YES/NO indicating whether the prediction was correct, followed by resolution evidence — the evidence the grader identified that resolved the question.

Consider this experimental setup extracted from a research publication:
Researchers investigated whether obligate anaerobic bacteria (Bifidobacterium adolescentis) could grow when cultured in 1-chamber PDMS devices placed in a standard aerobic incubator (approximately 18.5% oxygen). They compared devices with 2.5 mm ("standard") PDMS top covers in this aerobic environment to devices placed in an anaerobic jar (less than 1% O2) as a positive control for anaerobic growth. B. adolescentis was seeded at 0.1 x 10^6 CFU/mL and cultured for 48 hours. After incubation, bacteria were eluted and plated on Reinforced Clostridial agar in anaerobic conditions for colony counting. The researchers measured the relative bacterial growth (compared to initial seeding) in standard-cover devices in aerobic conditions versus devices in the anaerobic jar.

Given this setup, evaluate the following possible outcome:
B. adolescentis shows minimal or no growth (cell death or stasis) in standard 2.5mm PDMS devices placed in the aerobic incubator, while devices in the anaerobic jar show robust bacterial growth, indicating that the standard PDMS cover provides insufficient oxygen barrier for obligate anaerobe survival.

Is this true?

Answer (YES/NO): YES